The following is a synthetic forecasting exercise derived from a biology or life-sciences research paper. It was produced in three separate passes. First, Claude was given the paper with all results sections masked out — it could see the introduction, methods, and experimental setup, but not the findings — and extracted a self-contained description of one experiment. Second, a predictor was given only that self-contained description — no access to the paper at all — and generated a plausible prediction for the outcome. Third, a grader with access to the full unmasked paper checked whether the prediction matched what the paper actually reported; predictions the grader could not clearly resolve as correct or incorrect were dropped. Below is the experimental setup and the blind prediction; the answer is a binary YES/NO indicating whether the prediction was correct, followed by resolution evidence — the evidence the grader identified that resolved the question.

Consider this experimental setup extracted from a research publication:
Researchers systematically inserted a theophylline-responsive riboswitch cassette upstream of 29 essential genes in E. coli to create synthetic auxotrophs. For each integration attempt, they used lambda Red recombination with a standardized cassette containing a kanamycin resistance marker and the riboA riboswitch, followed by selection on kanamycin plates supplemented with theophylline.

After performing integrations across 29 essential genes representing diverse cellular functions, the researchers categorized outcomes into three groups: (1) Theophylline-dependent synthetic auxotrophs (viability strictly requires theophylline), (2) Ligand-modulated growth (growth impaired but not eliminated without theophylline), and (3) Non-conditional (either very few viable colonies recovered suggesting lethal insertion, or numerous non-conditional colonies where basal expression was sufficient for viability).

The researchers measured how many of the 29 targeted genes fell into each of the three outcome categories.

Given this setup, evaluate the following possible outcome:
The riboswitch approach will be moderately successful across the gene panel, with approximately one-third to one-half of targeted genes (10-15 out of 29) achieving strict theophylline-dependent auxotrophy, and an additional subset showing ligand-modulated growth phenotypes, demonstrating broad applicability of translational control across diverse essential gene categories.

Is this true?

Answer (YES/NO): NO